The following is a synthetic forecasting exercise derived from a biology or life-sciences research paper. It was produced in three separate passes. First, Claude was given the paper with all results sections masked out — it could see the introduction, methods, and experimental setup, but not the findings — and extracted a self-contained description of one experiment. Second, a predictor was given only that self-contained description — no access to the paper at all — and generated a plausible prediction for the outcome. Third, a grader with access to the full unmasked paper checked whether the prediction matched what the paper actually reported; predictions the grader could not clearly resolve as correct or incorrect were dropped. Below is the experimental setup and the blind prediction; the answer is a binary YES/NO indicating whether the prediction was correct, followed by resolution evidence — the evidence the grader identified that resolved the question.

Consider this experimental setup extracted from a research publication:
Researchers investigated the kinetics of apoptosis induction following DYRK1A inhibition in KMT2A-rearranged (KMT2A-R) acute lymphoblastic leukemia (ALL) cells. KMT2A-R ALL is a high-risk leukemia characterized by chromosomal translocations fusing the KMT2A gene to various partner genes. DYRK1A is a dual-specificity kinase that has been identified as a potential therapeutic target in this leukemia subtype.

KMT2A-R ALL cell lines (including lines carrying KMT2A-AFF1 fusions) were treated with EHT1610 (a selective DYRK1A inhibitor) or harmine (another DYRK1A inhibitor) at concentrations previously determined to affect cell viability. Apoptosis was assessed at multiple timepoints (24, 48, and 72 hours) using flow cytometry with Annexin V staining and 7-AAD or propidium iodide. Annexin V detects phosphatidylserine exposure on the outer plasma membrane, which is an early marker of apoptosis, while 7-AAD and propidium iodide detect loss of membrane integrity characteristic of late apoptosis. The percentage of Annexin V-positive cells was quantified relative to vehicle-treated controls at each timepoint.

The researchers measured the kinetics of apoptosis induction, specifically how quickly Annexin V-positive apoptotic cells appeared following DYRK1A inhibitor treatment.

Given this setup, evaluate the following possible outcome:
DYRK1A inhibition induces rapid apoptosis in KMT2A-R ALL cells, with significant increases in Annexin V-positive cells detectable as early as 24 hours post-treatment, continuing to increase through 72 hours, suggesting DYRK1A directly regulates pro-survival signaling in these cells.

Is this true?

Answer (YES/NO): NO